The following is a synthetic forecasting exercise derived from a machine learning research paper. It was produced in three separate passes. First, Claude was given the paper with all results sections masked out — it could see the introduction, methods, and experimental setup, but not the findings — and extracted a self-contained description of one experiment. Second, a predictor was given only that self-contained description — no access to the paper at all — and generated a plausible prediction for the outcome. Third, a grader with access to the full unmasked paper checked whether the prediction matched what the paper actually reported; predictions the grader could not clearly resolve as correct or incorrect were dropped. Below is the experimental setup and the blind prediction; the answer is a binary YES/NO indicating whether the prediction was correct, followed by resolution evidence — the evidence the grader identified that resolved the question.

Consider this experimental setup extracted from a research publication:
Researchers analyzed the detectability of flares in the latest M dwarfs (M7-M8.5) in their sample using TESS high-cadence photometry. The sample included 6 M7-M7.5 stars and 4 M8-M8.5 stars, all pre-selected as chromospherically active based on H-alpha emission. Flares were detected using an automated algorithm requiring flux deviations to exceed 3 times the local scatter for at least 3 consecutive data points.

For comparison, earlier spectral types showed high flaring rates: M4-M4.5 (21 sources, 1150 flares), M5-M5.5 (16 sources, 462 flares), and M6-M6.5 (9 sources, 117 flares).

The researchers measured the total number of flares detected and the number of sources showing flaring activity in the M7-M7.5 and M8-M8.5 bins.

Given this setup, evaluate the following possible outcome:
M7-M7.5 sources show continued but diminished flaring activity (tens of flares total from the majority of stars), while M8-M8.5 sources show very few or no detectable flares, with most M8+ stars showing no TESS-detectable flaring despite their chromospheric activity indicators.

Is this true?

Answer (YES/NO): NO